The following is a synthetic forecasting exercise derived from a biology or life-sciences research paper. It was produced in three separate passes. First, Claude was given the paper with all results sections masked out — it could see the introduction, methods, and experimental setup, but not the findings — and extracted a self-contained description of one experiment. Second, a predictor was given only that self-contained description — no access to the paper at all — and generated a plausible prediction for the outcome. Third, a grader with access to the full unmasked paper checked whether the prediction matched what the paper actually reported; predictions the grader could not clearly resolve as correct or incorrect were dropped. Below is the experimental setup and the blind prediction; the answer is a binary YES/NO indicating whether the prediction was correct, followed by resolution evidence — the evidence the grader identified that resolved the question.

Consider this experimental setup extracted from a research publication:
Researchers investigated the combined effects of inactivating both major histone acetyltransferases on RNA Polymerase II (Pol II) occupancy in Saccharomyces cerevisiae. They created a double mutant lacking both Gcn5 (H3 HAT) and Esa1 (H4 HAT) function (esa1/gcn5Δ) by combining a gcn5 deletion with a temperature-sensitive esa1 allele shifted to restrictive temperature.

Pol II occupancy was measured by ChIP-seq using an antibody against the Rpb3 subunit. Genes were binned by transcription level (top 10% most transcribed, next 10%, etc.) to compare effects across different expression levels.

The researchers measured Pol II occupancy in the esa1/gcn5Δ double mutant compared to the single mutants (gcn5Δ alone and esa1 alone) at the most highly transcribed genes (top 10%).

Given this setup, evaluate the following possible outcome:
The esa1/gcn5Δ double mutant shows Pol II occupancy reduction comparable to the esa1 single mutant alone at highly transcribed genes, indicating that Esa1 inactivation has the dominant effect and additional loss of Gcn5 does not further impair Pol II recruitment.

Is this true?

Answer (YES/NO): NO